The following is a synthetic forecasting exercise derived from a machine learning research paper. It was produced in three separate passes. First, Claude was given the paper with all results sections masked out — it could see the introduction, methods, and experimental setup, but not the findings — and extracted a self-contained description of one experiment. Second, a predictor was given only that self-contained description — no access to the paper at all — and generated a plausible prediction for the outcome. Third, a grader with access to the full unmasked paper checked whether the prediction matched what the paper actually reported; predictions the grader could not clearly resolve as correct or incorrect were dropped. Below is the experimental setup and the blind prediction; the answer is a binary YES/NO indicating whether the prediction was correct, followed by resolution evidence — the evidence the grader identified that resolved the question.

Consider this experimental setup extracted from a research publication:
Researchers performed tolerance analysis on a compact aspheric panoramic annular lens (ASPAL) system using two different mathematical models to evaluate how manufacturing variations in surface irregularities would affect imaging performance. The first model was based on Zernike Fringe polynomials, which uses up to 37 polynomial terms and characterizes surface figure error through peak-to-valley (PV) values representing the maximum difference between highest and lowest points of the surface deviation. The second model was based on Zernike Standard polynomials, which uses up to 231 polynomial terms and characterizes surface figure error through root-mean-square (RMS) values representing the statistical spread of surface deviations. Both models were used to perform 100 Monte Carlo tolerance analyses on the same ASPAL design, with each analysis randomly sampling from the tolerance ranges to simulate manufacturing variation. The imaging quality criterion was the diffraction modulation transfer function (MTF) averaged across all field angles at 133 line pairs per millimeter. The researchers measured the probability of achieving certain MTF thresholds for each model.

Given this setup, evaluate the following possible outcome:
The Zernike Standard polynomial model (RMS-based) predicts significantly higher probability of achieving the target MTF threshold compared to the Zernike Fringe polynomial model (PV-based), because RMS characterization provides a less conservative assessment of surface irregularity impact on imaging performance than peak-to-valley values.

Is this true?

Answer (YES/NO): NO